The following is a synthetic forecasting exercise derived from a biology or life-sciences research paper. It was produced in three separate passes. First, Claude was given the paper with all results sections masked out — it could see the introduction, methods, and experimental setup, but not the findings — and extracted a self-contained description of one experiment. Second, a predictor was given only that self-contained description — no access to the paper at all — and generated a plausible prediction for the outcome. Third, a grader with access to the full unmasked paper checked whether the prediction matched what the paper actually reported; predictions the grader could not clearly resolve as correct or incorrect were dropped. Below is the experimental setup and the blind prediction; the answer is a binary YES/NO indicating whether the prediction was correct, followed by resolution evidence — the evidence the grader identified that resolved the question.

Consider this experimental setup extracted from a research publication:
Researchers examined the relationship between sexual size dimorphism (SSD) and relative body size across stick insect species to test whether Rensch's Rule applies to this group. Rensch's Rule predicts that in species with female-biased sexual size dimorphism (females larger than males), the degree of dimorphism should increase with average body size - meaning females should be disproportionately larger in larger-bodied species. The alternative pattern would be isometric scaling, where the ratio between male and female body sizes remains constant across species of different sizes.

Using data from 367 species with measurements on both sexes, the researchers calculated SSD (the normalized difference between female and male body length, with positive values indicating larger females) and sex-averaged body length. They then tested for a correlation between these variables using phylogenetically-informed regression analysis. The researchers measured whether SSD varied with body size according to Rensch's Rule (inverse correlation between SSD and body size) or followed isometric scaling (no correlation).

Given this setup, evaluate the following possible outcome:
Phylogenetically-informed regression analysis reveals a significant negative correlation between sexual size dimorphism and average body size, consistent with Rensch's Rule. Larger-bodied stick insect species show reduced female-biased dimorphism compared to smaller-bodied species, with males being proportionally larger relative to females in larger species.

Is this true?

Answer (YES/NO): YES